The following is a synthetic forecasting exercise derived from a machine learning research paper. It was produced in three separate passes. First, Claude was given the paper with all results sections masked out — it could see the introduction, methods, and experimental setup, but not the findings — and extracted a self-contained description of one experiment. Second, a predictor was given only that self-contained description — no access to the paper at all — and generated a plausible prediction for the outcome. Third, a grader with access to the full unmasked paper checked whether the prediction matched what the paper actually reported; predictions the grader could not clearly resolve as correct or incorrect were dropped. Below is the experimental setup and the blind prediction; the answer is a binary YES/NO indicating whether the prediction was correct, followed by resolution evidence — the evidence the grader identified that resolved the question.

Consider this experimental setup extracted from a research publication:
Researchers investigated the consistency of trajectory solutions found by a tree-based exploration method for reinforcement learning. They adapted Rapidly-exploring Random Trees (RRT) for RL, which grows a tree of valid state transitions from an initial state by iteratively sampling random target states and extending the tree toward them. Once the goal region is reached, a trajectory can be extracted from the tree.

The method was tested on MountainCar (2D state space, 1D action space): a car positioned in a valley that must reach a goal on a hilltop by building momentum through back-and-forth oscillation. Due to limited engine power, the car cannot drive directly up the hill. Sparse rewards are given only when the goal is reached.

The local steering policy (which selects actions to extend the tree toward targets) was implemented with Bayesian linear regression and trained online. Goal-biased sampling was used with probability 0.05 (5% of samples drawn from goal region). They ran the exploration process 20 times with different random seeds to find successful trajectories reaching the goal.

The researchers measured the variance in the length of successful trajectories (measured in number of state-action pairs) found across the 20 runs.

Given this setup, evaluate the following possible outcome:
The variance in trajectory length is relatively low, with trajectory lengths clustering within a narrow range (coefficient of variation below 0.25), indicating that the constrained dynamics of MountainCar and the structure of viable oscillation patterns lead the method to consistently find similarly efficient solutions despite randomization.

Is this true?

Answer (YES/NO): YES